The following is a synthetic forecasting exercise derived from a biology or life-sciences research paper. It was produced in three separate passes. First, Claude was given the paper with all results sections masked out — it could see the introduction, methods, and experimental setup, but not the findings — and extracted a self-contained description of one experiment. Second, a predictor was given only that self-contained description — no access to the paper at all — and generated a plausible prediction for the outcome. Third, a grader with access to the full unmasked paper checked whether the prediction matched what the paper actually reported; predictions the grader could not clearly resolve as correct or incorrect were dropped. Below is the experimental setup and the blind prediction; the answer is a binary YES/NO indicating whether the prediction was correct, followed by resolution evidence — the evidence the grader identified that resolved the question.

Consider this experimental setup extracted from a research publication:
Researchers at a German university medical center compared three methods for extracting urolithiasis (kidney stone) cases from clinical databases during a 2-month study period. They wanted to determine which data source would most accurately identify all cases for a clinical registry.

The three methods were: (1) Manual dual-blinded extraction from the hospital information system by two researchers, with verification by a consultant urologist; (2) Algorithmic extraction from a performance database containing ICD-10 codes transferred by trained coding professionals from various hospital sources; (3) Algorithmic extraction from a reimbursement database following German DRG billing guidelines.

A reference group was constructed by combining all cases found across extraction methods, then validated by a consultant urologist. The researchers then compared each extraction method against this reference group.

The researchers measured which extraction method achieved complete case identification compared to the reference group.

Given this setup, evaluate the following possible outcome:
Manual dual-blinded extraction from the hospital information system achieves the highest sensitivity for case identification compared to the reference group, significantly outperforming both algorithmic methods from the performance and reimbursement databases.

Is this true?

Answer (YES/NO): NO